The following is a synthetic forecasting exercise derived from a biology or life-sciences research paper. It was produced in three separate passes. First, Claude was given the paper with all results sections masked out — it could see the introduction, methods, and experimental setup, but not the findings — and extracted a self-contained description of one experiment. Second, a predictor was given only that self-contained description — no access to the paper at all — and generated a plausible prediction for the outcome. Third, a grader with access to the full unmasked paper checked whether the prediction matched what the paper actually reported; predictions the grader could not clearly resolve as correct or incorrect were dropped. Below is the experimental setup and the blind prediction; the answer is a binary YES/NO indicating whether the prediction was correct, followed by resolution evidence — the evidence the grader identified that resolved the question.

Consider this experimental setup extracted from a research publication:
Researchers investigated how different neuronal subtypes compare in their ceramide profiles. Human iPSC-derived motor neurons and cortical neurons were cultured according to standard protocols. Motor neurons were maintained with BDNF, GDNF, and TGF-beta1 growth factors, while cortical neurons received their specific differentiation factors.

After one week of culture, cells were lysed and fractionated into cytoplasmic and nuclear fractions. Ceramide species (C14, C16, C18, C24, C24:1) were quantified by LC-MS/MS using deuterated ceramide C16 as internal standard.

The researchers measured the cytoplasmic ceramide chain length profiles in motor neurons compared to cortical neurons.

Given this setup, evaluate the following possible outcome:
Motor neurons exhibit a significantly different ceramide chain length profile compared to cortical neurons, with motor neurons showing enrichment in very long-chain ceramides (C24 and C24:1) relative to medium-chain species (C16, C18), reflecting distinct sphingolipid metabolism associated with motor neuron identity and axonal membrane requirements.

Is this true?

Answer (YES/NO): NO